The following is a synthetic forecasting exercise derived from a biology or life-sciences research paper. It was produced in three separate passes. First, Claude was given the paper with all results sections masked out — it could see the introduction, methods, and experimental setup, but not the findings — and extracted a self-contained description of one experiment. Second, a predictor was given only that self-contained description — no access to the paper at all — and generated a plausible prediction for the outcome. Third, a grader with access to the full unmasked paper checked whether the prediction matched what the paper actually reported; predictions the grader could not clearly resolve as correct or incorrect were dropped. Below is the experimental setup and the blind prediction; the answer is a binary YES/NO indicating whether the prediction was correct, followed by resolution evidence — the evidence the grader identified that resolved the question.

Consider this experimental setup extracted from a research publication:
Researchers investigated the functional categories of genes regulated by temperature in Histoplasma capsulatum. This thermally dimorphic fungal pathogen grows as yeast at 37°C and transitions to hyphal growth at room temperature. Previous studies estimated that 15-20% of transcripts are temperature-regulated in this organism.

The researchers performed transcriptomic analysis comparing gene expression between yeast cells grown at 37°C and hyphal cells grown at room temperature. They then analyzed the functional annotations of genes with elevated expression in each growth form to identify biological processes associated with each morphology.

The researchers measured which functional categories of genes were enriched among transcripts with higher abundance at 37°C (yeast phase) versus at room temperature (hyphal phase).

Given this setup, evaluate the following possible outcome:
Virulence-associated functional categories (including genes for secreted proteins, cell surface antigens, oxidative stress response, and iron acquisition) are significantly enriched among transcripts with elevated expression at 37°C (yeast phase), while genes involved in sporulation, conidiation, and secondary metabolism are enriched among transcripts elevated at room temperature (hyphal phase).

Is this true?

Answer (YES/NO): NO